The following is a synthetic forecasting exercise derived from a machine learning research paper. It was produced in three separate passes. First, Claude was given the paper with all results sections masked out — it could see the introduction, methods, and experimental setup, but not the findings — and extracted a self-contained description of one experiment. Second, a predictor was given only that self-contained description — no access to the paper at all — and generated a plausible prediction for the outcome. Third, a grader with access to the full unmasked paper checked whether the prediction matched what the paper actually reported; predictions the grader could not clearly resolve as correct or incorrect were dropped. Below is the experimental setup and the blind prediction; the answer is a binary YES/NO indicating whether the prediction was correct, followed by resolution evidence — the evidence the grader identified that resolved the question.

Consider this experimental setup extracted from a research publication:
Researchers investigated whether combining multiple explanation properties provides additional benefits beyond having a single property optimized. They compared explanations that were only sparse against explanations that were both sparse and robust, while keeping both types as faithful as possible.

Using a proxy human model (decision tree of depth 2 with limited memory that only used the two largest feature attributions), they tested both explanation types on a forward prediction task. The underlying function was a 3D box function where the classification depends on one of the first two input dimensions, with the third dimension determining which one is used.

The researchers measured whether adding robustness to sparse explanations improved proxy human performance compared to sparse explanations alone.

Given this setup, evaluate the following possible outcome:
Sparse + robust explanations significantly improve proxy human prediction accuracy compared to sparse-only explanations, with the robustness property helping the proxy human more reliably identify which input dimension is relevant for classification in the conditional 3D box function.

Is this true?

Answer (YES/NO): NO